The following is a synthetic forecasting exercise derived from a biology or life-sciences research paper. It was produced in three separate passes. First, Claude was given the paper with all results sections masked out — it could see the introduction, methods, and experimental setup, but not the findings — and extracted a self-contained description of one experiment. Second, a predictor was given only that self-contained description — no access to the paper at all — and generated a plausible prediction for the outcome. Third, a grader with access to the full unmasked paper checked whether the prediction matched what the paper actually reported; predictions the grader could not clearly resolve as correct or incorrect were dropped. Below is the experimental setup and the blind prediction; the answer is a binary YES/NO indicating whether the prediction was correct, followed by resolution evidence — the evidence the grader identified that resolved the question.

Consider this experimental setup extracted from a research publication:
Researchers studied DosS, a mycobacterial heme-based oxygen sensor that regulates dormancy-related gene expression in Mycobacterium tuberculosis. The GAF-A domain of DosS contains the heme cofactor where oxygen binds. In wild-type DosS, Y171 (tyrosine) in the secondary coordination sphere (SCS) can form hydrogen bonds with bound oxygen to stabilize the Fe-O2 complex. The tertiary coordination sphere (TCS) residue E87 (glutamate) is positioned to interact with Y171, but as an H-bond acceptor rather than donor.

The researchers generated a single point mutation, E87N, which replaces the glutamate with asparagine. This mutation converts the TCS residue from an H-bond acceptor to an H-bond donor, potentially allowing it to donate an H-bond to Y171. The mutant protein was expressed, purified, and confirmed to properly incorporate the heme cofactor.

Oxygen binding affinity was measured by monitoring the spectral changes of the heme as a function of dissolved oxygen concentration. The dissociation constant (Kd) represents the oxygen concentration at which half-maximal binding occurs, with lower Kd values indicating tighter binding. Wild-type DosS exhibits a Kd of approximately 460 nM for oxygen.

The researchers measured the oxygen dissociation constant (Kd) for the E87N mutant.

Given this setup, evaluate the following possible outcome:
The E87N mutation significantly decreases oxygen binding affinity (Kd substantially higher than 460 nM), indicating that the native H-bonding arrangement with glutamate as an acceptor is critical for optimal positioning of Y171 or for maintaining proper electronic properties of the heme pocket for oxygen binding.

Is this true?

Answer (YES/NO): NO